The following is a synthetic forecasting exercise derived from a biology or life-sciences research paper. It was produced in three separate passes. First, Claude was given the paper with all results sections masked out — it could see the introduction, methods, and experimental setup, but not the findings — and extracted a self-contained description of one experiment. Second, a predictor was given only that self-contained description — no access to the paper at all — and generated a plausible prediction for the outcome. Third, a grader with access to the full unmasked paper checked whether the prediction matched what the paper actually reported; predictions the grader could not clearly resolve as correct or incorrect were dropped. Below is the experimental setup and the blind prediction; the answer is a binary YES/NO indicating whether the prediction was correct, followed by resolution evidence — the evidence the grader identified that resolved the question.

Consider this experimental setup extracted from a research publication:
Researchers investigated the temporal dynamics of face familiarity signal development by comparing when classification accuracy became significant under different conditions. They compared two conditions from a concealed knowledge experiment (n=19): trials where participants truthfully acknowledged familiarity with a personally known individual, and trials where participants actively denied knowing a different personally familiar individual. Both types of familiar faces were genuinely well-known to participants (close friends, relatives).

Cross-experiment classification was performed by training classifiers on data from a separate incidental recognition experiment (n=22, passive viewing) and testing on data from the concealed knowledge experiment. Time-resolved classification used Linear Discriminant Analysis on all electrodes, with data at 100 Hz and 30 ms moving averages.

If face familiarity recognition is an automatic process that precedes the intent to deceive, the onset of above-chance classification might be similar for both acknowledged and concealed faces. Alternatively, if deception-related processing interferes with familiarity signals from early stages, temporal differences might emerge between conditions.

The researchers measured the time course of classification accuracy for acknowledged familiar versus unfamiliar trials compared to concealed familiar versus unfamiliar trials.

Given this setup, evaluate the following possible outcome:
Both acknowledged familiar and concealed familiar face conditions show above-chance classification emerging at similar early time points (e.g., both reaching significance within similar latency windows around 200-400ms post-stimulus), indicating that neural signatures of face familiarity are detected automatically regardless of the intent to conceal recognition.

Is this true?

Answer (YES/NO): NO